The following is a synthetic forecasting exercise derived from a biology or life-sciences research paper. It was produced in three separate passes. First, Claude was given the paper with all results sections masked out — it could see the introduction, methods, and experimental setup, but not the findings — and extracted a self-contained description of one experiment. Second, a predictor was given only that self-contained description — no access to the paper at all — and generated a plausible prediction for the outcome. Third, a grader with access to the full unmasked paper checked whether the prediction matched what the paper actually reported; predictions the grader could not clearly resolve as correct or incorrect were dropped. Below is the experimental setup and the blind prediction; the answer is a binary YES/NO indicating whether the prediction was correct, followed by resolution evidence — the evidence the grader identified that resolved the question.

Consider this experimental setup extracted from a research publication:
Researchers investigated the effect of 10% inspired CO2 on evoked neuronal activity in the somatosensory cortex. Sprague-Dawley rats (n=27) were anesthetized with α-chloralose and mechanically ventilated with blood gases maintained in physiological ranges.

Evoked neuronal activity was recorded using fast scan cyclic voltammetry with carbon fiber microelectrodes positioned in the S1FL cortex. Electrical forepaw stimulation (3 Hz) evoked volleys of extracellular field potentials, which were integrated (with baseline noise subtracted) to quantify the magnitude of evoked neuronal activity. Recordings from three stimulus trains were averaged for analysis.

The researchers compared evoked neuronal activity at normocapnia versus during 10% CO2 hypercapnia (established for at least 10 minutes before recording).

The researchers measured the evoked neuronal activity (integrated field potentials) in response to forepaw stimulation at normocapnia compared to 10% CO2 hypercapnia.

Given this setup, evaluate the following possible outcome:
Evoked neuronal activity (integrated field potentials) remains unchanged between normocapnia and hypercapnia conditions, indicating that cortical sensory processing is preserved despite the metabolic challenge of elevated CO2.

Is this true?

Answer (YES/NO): NO